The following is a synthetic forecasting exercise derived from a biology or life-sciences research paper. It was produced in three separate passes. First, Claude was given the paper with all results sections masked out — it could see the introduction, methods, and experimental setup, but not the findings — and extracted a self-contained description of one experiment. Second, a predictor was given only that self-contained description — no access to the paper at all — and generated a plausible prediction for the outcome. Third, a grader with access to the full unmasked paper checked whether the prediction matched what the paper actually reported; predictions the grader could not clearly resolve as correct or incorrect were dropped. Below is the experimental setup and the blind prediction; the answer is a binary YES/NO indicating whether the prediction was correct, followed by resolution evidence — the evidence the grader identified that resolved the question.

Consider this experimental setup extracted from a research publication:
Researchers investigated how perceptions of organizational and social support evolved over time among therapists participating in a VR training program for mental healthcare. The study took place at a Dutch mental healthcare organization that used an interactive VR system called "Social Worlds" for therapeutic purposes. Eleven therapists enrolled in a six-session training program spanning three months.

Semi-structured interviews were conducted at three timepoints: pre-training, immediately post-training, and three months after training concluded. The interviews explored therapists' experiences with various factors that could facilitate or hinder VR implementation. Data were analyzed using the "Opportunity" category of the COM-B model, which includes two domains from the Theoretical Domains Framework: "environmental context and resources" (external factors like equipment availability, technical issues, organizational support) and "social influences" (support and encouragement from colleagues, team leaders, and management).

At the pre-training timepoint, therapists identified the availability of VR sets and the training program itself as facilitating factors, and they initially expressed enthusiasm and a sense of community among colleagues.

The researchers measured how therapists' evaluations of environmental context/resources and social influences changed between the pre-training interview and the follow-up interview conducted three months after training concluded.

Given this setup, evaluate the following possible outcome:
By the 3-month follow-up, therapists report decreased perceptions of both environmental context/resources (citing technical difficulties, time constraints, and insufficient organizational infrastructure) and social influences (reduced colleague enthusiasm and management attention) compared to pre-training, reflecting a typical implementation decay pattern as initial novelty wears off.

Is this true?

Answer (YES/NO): YES